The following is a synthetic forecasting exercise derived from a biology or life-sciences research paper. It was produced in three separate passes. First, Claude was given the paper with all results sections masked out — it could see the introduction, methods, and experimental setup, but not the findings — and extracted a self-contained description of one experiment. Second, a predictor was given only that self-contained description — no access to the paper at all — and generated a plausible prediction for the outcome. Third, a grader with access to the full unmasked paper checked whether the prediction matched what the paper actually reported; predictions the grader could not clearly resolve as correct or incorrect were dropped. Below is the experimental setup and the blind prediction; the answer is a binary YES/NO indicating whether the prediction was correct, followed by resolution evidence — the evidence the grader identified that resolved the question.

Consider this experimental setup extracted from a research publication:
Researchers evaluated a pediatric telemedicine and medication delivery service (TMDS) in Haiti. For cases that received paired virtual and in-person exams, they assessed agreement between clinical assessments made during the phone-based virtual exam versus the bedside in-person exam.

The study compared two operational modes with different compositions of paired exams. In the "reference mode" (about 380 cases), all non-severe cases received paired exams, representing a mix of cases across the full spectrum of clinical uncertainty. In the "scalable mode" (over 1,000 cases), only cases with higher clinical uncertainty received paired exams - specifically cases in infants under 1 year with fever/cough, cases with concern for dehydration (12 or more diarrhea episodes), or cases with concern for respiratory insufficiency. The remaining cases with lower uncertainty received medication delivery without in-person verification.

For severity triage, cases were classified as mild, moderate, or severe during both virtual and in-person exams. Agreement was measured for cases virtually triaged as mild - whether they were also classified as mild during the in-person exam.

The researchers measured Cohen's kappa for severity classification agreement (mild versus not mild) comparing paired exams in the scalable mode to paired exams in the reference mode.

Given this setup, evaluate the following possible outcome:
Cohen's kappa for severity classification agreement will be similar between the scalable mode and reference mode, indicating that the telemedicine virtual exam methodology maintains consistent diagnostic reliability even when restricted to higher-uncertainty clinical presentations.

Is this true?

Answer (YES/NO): NO